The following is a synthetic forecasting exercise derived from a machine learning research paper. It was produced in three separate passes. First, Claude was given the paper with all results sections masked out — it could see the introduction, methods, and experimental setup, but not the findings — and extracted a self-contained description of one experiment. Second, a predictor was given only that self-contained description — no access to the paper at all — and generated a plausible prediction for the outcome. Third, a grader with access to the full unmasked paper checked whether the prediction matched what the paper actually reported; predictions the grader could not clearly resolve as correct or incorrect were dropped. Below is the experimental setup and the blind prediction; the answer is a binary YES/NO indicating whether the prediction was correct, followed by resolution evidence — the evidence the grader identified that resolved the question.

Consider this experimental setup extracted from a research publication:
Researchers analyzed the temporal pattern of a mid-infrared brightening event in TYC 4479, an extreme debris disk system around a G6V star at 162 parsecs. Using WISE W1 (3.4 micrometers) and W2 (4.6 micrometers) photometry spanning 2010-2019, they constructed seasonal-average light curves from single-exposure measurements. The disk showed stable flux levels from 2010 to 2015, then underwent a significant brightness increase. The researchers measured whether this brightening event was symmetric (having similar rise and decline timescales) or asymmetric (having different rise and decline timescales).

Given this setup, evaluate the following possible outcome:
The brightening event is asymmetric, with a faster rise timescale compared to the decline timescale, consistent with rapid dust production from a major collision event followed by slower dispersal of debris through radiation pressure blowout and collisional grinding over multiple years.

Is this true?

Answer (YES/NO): YES